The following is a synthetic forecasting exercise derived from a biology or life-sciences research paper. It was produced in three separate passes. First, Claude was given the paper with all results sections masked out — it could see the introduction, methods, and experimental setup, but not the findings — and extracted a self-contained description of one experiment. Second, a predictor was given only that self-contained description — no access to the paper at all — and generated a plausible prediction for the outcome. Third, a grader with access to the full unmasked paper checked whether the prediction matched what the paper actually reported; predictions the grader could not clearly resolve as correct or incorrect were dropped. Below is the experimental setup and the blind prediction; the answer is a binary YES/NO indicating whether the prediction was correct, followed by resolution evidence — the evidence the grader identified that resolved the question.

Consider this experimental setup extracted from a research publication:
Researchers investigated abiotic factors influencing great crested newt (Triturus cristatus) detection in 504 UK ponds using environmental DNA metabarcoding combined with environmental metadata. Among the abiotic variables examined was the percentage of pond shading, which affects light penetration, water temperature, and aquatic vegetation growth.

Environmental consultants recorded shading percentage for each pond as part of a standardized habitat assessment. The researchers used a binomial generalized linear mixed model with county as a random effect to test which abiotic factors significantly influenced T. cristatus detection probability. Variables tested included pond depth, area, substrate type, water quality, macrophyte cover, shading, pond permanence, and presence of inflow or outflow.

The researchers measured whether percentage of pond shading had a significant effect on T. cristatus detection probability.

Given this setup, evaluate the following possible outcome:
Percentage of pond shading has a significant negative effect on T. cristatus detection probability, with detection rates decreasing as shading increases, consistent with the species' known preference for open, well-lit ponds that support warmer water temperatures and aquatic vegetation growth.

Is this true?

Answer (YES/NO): YES